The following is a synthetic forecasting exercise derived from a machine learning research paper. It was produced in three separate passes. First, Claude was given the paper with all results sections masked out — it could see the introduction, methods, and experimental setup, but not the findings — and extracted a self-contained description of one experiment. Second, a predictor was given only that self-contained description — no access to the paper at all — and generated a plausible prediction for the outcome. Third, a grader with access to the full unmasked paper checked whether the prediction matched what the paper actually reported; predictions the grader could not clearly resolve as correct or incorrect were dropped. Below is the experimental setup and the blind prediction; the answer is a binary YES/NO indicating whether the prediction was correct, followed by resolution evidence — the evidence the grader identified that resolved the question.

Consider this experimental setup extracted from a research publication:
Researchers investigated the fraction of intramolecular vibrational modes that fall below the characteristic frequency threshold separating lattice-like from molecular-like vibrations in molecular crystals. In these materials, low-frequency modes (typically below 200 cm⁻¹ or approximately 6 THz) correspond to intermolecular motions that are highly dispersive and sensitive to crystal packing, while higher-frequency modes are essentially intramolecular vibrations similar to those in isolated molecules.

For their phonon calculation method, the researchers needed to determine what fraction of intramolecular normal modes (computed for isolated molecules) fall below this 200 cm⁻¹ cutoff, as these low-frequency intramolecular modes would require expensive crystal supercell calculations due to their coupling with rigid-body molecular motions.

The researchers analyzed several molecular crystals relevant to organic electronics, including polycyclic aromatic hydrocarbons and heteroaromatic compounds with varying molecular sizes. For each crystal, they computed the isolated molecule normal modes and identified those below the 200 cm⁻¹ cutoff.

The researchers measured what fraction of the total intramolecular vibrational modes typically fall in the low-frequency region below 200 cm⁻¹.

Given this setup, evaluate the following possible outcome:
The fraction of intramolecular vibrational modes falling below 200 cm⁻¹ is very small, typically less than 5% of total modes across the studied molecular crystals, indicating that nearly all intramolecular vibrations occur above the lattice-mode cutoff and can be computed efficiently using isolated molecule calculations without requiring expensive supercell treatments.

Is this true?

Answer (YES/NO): NO